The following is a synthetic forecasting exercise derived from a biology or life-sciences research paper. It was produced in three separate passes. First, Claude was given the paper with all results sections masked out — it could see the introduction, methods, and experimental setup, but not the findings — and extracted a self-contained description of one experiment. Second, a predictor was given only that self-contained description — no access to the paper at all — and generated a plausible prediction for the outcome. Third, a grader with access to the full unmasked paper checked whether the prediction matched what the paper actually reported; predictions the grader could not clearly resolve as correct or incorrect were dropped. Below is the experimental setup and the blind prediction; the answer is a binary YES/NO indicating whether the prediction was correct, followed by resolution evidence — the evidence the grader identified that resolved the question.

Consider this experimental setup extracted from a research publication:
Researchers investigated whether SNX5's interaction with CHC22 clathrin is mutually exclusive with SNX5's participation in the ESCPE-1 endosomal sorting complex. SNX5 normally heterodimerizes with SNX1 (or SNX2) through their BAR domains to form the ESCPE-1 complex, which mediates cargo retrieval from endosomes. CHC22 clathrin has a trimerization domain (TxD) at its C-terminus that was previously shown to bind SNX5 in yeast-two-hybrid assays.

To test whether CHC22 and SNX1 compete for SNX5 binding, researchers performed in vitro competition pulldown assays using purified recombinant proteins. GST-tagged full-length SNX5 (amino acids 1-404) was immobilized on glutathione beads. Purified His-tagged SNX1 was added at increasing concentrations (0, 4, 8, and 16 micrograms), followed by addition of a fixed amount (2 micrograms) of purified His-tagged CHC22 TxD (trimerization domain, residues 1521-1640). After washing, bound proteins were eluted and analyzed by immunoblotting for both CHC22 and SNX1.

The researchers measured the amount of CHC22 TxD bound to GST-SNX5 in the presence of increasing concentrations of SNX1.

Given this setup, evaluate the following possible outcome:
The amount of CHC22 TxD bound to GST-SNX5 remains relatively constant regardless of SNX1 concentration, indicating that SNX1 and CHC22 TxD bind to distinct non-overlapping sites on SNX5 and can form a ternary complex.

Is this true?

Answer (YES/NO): NO